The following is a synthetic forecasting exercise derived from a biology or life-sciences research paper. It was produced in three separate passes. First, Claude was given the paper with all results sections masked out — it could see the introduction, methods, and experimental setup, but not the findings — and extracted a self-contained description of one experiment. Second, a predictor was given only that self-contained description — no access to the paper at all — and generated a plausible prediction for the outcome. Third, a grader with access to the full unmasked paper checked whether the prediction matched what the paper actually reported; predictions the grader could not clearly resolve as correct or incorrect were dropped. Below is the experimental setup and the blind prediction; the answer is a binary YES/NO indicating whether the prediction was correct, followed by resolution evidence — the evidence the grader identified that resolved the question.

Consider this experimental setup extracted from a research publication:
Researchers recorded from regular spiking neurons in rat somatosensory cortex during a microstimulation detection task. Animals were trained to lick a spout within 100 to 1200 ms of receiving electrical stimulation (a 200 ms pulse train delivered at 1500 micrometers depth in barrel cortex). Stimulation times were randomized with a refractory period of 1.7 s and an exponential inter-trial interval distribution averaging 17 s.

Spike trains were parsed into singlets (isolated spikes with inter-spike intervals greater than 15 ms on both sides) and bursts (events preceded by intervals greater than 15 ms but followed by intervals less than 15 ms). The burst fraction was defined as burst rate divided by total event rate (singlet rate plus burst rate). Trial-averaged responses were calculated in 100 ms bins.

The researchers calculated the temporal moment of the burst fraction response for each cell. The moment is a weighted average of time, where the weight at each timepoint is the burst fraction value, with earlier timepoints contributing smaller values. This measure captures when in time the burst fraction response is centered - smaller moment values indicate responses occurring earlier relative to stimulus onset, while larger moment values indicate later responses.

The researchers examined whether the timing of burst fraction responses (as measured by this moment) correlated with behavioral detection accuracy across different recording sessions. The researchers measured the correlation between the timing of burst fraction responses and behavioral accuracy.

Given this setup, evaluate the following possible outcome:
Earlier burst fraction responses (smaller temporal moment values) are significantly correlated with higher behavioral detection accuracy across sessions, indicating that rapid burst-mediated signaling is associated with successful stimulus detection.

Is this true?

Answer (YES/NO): YES